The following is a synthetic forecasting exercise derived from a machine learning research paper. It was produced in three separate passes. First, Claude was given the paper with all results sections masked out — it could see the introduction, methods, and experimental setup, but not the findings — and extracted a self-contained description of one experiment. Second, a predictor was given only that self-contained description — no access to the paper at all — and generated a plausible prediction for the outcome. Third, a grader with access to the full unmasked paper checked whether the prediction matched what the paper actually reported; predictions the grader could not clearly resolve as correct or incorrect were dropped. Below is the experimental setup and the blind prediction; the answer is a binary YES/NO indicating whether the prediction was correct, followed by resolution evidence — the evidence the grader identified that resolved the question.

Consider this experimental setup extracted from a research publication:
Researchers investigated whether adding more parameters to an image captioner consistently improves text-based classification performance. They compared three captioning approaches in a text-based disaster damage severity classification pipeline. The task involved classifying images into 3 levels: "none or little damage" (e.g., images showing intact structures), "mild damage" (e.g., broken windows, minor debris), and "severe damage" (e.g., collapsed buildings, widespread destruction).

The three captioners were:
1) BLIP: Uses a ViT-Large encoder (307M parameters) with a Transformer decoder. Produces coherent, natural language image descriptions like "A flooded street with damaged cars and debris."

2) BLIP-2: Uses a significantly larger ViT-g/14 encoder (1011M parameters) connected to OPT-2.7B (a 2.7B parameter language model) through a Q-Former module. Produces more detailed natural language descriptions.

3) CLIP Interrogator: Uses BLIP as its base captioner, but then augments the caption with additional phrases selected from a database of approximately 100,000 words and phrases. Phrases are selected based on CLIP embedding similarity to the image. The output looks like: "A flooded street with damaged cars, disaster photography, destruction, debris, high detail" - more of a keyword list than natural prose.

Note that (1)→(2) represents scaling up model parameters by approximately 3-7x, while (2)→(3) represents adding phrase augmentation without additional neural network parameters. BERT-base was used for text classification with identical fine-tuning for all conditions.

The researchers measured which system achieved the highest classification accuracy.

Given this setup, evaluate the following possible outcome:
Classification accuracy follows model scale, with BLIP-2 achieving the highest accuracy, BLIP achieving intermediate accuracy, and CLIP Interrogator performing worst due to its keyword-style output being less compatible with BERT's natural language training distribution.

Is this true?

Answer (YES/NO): NO